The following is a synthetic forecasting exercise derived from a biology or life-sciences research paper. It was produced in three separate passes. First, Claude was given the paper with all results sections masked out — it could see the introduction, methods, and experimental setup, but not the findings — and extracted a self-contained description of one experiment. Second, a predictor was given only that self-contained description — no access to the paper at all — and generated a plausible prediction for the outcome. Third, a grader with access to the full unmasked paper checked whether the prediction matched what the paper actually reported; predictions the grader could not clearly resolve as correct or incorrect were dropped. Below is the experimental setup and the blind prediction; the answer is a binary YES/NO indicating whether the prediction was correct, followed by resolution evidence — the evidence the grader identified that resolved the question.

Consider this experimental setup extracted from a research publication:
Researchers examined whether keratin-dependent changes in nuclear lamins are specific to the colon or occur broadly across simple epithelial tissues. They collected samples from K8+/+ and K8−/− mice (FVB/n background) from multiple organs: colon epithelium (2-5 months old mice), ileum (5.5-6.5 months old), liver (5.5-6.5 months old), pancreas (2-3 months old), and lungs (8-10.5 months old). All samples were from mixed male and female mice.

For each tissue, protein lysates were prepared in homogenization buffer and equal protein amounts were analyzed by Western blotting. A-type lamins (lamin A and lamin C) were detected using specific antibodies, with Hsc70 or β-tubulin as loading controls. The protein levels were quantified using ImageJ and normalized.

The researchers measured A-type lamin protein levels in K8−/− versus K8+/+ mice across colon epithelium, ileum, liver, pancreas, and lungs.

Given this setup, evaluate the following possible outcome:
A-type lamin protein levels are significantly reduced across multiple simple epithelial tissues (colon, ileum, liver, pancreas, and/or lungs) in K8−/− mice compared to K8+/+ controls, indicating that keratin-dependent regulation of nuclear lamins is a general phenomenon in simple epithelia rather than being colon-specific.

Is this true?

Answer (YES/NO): NO